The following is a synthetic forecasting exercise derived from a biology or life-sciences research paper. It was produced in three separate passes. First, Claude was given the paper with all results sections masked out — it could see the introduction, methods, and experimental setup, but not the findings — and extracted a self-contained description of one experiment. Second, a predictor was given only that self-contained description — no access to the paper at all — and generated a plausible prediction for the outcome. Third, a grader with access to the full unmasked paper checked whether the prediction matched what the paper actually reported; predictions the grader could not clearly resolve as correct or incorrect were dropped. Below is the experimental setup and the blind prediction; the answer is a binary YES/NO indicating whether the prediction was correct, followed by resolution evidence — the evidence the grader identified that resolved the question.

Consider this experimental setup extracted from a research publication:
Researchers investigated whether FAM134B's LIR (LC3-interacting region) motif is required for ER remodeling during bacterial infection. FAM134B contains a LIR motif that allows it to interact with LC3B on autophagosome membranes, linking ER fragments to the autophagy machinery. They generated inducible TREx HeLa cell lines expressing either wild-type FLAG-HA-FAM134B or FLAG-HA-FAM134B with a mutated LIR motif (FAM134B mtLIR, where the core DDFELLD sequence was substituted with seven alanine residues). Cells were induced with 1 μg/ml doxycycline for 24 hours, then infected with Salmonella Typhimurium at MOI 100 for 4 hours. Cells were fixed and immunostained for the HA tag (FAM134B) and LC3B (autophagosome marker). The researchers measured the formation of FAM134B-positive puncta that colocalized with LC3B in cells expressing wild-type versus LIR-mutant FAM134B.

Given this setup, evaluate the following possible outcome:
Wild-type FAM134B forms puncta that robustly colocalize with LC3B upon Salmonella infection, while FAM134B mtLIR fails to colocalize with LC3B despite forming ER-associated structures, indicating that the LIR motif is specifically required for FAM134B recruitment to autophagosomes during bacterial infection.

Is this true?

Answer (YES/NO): YES